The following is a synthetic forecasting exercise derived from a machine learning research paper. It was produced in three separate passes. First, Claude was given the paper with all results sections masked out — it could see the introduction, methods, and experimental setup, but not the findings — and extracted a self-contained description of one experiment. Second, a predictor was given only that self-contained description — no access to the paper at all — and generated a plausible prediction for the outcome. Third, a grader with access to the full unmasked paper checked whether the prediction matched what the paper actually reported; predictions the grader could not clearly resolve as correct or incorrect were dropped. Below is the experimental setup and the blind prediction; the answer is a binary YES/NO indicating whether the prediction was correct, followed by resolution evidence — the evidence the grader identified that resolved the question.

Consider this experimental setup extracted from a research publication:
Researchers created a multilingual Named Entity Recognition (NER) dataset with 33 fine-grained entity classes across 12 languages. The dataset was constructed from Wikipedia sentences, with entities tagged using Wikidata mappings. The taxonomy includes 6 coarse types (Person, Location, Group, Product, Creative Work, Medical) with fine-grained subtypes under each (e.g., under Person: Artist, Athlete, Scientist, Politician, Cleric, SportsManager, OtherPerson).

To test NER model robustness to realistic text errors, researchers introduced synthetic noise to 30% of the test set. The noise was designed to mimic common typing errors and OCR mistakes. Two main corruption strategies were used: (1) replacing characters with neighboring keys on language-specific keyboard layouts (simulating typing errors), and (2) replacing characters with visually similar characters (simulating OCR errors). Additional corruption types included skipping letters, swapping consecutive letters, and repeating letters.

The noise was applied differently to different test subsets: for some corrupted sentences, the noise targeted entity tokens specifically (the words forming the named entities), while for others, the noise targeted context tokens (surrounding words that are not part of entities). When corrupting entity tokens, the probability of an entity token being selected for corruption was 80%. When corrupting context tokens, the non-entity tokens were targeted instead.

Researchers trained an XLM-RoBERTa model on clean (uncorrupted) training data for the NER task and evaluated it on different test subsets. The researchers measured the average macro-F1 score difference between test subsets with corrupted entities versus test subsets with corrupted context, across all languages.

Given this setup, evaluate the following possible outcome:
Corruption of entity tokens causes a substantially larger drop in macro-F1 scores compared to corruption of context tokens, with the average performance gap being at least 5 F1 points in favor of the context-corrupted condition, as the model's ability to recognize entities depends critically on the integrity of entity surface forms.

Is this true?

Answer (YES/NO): YES